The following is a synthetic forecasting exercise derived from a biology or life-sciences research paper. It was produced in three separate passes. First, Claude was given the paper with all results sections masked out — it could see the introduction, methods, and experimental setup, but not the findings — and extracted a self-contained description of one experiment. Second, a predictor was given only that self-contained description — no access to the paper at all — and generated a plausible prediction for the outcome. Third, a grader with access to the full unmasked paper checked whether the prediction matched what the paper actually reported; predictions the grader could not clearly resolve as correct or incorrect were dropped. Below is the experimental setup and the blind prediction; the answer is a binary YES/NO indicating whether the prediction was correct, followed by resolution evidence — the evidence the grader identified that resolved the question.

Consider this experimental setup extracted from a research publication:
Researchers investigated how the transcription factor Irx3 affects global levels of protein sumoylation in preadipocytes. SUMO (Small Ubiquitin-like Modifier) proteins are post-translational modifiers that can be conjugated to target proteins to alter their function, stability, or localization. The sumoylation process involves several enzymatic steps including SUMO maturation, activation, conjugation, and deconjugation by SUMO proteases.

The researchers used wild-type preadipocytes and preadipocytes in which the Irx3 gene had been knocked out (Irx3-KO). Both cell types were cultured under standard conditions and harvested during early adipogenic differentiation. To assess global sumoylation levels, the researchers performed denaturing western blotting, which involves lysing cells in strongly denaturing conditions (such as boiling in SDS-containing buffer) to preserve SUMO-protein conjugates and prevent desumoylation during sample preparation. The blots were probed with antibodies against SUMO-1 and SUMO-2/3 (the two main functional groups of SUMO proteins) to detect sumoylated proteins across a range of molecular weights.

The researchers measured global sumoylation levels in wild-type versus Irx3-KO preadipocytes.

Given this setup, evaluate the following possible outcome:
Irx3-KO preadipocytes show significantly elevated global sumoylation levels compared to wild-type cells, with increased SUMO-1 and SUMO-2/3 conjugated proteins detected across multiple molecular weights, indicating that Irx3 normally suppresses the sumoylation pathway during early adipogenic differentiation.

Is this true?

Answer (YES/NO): NO